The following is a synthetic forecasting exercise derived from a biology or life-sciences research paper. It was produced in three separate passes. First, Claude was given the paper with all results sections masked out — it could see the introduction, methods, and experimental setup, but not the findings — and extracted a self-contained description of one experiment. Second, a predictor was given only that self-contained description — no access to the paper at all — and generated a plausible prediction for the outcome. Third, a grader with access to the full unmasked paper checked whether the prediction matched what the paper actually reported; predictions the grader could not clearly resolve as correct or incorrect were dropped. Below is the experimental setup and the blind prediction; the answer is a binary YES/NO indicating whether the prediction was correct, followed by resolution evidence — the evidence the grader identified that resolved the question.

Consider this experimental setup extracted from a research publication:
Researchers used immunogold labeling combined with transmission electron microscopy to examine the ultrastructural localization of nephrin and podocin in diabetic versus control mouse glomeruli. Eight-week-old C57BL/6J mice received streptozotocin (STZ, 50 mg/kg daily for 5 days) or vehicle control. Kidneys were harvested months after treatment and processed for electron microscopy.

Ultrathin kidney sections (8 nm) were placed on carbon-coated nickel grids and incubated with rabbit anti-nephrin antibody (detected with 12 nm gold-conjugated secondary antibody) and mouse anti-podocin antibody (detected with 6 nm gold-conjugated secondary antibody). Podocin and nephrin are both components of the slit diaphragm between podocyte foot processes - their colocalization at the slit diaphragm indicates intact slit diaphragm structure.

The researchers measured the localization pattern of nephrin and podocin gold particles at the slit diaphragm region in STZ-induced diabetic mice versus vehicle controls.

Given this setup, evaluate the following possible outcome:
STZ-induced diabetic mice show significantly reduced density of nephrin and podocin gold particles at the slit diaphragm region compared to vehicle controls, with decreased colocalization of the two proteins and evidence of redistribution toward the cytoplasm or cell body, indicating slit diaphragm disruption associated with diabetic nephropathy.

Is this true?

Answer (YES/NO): YES